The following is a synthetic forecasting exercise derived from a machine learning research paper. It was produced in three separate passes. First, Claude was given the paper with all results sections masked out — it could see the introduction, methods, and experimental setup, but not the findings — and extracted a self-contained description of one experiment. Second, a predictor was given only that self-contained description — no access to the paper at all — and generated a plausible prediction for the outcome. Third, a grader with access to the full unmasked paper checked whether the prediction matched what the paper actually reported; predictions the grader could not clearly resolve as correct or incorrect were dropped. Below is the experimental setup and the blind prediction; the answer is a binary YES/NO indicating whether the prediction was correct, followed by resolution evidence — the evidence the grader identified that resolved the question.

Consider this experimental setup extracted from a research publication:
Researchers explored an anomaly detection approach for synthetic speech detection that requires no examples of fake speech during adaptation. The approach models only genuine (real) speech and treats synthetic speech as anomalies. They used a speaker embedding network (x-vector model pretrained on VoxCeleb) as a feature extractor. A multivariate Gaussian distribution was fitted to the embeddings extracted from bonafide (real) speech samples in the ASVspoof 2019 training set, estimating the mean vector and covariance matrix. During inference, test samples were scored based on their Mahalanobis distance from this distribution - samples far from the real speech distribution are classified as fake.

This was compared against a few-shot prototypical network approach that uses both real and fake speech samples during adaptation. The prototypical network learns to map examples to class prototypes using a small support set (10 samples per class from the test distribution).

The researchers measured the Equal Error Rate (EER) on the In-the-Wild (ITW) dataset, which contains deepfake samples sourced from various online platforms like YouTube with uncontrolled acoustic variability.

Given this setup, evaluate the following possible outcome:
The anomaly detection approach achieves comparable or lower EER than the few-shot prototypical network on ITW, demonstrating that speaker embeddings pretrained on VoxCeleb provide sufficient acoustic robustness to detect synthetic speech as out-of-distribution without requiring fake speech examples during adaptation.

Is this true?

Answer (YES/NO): NO